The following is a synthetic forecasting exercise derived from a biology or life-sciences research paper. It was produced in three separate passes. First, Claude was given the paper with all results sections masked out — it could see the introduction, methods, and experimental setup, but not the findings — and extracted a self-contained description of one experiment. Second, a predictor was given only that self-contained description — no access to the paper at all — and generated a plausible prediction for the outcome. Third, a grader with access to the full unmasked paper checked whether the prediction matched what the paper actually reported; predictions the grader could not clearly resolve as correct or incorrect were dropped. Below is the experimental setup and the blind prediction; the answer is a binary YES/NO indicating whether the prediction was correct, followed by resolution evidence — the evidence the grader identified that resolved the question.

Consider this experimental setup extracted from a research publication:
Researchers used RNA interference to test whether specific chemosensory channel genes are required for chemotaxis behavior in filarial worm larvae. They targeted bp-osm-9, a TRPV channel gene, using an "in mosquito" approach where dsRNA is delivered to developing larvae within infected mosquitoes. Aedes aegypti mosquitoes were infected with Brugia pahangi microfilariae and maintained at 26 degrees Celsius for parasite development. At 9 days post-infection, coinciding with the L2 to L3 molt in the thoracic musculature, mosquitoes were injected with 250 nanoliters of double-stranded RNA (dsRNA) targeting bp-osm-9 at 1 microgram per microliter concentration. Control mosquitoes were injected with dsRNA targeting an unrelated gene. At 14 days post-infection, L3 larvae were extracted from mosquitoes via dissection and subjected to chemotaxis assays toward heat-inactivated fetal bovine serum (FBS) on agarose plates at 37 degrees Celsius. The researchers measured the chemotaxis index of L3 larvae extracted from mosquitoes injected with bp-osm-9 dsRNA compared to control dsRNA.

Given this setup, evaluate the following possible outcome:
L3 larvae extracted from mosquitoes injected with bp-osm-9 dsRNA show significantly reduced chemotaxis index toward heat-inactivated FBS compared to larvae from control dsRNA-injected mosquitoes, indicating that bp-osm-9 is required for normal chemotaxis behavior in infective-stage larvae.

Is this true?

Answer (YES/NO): YES